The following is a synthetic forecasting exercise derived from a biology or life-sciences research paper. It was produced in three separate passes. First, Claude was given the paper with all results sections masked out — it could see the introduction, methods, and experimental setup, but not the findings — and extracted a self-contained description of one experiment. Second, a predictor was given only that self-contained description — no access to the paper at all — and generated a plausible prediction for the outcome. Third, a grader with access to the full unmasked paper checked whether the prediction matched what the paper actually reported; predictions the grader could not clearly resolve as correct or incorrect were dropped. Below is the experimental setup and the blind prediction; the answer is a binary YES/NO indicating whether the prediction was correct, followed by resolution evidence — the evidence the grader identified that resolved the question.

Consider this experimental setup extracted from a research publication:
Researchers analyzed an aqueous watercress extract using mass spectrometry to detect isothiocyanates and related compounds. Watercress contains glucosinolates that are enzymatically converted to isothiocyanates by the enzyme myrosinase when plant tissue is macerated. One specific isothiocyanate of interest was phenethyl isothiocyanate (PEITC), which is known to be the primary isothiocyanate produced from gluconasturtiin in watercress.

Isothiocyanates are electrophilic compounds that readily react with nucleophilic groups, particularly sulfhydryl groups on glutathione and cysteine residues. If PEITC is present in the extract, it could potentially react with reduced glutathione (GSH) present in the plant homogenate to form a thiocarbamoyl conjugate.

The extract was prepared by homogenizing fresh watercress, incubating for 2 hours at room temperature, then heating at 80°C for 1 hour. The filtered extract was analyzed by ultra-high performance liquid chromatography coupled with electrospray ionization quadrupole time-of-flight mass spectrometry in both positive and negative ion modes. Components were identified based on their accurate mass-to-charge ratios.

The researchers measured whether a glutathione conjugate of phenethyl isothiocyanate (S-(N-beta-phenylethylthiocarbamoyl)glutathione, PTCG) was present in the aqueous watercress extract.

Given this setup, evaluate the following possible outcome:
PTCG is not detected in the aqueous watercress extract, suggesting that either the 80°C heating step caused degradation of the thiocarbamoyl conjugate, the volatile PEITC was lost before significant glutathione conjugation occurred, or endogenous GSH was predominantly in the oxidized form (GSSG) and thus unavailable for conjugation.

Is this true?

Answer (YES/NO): NO